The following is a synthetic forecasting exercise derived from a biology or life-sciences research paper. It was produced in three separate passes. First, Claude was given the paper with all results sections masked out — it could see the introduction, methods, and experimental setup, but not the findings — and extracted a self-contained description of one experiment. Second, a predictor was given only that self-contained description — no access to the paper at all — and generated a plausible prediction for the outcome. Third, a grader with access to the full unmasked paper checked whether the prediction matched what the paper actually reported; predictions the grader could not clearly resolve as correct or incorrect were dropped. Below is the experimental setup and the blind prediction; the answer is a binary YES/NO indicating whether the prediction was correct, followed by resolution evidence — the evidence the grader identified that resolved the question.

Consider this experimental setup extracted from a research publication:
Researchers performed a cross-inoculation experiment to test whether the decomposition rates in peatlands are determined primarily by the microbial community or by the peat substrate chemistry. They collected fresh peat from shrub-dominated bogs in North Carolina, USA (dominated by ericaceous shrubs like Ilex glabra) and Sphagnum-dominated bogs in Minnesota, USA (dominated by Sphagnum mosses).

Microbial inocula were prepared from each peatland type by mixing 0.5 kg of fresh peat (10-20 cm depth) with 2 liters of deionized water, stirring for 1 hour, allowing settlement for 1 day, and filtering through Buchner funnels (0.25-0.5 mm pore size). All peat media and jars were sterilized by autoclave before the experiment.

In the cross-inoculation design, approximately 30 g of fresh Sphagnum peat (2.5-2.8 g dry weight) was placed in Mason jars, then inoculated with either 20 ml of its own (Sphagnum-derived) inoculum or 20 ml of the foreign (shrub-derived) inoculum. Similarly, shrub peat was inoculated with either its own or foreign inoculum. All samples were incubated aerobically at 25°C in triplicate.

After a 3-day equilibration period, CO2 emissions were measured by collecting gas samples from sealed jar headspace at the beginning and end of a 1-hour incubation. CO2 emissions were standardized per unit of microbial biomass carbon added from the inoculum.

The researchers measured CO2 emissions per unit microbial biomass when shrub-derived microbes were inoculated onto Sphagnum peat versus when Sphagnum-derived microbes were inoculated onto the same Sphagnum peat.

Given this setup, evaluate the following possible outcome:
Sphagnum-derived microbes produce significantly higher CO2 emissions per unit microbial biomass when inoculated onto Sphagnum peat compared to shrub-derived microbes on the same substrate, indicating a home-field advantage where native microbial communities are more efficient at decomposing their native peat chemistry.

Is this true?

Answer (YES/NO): NO